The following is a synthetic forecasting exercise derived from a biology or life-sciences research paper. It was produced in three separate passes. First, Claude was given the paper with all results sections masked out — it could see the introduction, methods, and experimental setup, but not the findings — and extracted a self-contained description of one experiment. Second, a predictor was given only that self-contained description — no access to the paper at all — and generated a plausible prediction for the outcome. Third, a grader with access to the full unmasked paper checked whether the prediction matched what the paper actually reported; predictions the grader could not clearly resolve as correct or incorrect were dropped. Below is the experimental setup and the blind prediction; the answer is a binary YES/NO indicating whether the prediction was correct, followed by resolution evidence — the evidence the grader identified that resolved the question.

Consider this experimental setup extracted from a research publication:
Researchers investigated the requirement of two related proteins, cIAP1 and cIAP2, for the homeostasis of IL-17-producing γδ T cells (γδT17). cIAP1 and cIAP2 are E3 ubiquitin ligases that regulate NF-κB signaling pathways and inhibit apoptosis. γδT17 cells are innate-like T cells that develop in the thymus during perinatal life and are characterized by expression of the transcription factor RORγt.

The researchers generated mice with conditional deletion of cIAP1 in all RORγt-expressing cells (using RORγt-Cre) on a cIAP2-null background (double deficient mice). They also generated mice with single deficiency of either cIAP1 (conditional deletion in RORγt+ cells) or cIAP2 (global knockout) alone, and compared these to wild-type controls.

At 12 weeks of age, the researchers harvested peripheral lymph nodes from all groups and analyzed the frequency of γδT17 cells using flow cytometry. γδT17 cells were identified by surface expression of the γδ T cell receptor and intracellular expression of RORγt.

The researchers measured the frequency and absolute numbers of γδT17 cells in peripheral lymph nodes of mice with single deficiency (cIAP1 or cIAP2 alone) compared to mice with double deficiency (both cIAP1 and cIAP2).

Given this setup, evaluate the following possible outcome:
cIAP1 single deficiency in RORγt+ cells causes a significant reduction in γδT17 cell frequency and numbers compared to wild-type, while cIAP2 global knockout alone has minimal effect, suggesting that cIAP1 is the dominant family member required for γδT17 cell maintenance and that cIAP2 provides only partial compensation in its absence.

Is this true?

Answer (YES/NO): NO